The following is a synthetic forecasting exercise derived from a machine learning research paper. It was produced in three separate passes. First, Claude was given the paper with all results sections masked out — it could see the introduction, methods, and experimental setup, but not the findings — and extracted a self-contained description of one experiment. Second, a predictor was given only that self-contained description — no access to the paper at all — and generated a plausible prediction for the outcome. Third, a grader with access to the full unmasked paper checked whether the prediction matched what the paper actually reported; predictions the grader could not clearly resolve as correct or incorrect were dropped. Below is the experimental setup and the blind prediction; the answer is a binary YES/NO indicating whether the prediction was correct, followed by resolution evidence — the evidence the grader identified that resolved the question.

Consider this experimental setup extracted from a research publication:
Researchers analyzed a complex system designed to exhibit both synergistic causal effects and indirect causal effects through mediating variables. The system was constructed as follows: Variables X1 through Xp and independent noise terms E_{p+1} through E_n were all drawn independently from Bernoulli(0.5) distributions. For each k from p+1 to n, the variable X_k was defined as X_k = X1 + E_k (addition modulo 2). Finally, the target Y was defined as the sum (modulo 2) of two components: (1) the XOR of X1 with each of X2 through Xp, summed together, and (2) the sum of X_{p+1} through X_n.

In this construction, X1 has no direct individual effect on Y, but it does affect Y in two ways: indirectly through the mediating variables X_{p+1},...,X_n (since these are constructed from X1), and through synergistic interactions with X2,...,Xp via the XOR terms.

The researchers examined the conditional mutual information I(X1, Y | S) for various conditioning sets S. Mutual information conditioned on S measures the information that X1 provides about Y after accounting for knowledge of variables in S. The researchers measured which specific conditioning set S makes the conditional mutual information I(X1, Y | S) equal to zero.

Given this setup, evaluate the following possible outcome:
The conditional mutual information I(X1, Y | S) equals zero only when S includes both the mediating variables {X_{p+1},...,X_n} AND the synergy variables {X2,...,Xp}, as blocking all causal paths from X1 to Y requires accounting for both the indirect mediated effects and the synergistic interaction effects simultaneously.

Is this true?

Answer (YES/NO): NO